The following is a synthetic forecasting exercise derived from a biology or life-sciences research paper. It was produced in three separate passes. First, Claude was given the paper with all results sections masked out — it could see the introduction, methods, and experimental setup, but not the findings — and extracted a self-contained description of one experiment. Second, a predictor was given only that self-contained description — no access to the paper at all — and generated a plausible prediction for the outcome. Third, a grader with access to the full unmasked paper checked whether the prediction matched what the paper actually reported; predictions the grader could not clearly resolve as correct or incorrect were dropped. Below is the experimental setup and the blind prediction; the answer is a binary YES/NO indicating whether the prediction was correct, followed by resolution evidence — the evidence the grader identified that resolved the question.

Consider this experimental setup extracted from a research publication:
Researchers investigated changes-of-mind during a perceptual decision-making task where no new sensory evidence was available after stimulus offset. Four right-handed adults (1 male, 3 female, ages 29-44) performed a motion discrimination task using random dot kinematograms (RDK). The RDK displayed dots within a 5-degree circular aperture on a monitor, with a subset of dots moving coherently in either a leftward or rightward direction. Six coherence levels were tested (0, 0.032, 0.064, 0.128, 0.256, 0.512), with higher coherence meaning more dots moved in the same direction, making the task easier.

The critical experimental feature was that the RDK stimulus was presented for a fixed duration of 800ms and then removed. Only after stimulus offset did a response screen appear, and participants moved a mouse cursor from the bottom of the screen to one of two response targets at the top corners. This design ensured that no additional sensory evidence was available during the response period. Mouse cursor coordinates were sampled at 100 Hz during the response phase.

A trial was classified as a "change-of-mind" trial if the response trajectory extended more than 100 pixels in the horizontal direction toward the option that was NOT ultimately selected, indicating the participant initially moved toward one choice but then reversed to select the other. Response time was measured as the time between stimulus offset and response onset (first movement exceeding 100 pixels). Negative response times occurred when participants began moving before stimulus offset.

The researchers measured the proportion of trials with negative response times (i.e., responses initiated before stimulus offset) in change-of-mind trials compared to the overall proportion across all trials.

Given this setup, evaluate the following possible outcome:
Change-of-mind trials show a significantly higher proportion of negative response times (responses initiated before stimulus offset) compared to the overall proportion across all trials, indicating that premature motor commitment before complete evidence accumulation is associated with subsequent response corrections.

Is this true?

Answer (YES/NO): NO